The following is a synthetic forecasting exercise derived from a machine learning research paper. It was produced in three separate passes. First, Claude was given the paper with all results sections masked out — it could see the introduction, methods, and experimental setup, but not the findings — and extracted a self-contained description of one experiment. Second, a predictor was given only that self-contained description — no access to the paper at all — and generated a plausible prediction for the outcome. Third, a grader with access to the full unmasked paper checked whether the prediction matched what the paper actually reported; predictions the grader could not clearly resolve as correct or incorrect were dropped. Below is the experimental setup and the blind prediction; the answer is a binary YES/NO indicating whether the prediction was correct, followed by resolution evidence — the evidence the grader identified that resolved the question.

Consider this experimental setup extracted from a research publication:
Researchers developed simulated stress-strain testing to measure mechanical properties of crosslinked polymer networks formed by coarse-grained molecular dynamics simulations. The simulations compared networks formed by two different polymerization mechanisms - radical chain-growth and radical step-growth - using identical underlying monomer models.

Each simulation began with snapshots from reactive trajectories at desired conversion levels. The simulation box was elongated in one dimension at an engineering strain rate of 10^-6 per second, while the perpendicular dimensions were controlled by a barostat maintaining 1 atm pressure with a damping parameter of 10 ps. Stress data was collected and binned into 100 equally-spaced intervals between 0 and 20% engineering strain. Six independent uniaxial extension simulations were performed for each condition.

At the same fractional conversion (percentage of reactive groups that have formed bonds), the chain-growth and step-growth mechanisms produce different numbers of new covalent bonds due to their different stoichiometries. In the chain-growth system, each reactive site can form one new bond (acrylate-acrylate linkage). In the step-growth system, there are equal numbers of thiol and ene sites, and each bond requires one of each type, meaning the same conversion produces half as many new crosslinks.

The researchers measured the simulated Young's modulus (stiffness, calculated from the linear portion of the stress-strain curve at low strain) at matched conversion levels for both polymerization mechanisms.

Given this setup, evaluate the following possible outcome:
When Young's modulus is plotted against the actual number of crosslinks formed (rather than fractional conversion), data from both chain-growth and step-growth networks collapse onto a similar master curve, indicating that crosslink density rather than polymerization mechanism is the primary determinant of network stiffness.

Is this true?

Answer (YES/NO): YES